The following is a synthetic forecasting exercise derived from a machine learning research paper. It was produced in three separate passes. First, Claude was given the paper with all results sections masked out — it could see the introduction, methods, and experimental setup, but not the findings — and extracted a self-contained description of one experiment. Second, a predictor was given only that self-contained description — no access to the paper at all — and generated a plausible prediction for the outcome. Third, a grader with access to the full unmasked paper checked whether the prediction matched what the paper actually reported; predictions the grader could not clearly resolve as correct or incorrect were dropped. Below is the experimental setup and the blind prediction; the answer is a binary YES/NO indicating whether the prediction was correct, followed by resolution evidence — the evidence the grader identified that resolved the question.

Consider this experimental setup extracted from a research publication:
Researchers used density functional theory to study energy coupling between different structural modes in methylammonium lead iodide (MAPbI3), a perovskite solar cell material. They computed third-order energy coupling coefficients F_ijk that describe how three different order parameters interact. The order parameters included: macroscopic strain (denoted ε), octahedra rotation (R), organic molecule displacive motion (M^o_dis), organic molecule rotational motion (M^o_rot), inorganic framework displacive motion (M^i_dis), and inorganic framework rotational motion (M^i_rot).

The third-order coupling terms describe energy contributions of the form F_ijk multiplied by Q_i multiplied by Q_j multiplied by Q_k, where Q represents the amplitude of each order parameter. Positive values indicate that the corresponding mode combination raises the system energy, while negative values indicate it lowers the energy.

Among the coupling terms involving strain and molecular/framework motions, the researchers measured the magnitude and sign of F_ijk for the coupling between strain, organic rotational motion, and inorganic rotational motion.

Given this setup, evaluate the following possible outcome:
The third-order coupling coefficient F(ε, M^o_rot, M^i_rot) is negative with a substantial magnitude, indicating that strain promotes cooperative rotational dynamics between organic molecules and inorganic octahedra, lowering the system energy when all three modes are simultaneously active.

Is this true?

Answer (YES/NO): YES